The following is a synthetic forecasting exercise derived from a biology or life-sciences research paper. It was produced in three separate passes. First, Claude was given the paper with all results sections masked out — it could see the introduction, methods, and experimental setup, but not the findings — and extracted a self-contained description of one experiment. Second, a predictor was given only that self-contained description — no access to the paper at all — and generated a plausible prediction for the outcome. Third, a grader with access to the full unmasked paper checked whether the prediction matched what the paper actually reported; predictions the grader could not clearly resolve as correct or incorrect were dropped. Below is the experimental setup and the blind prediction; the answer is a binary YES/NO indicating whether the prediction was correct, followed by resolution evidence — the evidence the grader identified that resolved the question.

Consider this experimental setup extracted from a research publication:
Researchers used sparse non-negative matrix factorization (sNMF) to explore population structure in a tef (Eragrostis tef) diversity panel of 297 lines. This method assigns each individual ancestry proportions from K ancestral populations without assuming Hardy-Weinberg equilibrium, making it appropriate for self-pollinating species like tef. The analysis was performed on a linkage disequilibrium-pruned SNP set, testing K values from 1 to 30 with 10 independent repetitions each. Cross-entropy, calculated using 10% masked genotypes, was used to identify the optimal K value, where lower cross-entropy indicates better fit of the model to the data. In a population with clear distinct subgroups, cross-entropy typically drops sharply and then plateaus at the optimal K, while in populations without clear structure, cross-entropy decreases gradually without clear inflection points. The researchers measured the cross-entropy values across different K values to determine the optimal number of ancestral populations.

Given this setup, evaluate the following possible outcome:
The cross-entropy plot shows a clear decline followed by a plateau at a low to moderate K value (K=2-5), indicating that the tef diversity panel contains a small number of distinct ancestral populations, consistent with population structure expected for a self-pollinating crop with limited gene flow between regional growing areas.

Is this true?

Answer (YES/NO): NO